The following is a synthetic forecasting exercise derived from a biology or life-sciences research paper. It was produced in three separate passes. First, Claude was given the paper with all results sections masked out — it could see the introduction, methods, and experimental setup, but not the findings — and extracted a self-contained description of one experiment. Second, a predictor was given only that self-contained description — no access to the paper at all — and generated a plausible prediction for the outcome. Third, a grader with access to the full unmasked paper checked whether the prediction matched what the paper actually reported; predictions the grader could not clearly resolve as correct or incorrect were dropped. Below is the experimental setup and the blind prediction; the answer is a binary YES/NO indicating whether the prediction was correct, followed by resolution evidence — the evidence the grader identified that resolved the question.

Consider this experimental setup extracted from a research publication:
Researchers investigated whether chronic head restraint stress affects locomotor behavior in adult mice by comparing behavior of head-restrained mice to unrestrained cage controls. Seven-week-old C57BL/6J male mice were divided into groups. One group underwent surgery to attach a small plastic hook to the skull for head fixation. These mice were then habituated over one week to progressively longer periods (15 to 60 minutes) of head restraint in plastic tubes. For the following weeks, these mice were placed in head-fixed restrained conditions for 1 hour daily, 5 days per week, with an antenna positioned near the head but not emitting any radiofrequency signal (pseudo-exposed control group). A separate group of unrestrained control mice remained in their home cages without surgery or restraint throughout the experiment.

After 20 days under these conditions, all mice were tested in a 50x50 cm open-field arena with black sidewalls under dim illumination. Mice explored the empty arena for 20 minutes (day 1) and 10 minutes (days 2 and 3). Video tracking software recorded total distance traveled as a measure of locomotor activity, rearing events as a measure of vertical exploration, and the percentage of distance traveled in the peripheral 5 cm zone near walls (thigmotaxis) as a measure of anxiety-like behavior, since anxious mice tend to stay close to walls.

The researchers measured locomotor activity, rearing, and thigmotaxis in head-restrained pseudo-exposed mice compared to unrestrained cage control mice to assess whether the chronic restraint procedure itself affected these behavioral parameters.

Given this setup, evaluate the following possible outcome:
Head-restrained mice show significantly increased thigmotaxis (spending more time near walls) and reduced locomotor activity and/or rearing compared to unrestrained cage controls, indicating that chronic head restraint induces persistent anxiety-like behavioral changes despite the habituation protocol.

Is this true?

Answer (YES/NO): NO